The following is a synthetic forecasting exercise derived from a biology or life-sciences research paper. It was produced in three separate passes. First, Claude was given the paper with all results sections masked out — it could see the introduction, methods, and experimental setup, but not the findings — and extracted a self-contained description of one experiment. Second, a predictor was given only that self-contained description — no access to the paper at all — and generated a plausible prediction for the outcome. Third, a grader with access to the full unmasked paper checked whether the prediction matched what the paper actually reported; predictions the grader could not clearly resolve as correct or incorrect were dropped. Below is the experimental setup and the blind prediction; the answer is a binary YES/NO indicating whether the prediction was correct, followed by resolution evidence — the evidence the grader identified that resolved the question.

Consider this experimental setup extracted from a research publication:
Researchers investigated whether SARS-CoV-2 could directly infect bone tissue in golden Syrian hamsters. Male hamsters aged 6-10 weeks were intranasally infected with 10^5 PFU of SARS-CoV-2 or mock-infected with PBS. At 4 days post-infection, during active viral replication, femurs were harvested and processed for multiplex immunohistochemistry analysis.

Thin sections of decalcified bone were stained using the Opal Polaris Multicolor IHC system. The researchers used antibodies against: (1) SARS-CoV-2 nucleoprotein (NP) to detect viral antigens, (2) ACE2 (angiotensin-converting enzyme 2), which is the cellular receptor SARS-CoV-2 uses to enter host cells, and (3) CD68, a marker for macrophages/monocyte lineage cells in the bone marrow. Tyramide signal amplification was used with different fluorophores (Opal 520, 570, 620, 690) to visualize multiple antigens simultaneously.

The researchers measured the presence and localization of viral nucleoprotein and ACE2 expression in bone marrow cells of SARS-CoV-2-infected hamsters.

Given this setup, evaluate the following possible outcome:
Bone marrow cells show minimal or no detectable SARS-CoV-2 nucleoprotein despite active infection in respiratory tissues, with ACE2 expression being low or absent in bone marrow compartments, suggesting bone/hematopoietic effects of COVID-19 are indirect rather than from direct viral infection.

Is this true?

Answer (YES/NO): NO